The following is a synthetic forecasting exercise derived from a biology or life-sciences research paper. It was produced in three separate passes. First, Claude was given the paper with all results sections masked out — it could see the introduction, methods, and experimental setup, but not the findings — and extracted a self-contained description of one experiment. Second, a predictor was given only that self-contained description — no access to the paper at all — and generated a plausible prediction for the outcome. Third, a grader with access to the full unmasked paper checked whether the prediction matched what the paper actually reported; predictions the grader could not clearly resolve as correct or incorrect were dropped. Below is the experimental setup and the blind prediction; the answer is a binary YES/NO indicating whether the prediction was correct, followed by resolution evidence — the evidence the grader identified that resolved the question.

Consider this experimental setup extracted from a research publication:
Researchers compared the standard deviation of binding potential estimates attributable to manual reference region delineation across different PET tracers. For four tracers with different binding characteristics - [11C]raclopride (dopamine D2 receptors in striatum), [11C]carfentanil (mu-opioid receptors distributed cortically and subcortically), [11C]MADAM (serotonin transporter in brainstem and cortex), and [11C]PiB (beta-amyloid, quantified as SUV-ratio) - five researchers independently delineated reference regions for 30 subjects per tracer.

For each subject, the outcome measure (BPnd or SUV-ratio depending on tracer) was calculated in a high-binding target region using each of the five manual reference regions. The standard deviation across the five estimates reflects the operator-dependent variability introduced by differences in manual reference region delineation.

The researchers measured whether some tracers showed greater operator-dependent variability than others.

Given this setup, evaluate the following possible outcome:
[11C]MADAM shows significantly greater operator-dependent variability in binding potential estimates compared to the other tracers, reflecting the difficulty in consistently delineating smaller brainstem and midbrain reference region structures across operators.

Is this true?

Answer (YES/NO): NO